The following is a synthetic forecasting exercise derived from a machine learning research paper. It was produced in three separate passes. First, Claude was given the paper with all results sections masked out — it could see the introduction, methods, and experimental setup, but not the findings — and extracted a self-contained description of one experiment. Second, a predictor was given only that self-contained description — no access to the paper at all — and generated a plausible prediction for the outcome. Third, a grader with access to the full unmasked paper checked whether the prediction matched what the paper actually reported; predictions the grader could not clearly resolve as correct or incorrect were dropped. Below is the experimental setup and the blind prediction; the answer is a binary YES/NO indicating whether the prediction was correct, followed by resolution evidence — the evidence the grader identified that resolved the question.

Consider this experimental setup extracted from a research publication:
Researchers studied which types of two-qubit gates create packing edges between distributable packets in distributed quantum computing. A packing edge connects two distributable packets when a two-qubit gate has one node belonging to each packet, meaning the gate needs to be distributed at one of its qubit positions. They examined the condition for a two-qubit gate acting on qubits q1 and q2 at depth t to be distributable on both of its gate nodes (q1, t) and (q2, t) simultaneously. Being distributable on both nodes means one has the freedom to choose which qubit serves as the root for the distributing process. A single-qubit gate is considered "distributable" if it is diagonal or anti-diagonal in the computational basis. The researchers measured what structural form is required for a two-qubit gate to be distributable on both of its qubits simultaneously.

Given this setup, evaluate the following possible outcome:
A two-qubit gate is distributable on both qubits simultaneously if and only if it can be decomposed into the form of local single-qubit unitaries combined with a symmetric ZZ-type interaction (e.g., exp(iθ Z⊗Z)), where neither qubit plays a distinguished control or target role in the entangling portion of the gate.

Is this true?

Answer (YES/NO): NO